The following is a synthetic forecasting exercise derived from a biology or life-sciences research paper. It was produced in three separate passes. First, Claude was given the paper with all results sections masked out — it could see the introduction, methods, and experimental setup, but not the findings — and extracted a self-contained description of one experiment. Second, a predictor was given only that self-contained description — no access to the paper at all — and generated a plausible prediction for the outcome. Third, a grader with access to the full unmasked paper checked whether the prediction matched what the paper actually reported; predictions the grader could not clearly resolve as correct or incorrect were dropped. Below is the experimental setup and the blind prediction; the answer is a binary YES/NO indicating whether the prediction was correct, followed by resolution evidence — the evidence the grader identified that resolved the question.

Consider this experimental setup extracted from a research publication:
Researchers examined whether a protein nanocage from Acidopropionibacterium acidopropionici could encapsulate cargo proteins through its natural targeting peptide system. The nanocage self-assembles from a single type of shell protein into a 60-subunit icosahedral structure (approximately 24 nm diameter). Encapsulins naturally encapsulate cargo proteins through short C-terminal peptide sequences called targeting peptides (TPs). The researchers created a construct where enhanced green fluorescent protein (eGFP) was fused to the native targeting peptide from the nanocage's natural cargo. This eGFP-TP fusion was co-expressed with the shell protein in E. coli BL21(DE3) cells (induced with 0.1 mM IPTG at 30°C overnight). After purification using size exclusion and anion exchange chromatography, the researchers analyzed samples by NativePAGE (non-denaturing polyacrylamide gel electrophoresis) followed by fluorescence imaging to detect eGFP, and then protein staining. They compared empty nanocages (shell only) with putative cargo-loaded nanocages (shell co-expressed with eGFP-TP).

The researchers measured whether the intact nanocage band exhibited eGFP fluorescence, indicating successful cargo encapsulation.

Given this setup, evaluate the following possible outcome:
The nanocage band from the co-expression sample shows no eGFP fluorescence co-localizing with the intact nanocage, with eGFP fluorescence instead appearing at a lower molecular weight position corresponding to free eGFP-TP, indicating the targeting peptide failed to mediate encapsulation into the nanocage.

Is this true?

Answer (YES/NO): NO